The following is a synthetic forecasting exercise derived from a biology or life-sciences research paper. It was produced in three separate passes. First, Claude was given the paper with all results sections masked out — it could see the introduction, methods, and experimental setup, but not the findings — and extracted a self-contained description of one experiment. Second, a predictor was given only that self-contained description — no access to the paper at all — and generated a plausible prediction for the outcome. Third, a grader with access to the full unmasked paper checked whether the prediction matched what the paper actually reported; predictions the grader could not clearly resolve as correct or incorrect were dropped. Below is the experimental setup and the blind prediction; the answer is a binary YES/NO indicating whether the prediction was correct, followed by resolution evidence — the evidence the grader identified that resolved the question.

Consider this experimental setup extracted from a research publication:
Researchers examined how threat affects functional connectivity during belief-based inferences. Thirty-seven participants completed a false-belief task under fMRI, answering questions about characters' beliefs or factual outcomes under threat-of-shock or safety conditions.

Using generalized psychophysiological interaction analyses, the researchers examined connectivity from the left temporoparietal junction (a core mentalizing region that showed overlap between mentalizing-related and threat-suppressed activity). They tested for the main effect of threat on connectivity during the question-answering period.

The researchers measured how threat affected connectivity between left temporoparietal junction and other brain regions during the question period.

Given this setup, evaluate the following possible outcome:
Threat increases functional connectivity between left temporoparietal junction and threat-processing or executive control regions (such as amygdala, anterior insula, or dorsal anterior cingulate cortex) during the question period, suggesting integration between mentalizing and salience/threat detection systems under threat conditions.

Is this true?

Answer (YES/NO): NO